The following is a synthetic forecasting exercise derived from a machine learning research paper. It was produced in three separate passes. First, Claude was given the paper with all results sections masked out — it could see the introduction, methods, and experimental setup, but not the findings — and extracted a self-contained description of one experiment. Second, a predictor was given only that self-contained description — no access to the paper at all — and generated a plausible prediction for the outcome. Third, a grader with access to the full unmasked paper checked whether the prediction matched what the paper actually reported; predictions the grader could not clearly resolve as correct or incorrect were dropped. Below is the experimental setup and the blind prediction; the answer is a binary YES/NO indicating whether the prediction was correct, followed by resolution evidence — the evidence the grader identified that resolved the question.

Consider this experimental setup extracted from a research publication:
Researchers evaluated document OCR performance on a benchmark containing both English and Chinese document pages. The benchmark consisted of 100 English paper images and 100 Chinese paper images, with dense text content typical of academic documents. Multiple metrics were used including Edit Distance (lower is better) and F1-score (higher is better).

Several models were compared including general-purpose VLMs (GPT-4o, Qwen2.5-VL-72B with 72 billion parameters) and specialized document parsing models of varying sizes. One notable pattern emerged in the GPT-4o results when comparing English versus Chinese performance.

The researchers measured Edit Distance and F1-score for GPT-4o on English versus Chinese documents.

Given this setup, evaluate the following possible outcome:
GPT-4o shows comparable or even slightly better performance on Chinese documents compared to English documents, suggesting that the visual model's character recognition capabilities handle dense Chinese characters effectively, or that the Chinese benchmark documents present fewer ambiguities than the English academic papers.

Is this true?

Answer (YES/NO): NO